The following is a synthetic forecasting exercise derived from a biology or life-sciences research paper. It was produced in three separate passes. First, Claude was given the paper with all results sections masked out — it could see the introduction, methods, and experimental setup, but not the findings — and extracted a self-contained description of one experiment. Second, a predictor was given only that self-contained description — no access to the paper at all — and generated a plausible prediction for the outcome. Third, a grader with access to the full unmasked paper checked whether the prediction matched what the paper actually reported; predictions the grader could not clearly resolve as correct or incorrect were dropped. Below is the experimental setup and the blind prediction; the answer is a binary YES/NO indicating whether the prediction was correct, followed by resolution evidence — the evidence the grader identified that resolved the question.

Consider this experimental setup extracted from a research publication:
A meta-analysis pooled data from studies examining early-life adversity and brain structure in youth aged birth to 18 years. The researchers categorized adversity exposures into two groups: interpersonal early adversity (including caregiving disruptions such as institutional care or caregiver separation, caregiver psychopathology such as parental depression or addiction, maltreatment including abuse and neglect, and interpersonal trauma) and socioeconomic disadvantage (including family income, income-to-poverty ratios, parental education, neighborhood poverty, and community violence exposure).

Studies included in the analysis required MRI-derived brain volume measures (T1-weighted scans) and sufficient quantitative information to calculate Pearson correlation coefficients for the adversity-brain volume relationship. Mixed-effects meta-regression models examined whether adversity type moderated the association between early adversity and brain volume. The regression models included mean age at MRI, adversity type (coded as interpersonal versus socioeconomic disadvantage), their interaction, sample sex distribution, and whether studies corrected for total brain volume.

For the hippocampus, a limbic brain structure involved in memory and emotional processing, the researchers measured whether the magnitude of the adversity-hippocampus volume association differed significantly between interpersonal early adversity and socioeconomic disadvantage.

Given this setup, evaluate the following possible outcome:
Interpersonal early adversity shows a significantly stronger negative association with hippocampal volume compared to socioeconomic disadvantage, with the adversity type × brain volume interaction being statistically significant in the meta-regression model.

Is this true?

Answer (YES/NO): NO